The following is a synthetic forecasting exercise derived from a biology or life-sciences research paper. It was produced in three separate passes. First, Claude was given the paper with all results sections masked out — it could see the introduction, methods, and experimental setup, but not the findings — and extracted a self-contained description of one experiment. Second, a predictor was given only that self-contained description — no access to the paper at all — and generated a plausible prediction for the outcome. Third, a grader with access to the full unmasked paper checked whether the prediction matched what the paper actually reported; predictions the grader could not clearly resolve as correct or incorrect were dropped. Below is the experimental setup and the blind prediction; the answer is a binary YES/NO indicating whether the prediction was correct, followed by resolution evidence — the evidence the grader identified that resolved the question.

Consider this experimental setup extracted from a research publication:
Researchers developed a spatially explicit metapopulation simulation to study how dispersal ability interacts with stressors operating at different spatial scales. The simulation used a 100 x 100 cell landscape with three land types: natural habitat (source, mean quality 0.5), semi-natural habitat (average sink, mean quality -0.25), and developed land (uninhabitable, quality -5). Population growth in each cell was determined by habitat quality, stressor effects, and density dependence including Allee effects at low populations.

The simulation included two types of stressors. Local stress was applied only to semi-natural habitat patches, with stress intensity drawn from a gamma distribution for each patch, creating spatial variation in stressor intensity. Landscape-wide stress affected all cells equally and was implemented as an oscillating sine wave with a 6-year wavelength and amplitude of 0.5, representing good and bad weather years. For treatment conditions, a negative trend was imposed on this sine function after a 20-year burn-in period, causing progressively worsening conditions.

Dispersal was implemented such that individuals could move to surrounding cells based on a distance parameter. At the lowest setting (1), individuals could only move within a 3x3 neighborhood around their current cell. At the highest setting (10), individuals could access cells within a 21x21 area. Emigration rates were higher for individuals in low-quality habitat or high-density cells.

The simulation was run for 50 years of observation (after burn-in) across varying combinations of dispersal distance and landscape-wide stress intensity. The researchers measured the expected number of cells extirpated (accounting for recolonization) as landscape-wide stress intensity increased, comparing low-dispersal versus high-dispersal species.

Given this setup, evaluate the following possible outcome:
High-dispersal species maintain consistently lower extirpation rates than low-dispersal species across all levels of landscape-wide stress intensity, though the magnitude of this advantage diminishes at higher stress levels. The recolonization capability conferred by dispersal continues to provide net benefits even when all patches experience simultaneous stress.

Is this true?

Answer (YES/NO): NO